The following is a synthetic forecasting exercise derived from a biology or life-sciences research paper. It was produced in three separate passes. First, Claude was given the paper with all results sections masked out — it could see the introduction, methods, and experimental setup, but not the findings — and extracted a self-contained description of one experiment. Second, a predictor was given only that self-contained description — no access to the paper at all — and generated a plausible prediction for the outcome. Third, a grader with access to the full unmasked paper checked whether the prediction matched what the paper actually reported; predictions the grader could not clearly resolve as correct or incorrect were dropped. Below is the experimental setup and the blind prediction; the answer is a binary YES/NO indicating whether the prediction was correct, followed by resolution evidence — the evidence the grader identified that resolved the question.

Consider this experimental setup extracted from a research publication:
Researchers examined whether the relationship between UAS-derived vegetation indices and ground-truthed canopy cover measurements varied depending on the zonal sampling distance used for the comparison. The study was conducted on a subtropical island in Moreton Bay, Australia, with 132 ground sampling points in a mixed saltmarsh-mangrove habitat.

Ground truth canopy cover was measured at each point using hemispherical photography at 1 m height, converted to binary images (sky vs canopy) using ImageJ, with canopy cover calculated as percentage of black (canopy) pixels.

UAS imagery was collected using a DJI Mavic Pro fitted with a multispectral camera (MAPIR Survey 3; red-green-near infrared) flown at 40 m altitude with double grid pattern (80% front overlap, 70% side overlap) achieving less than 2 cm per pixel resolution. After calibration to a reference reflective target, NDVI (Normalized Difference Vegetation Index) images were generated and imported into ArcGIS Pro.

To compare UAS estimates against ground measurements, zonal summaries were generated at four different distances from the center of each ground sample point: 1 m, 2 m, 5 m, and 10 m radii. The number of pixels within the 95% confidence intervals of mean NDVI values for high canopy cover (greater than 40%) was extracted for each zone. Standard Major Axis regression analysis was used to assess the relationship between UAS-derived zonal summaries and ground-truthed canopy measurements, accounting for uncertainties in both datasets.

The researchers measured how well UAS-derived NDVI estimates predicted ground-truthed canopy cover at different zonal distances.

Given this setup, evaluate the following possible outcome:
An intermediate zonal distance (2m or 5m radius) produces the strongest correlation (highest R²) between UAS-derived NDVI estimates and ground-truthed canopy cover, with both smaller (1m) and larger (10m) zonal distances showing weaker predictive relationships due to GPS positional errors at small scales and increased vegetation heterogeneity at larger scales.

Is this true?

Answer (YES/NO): YES